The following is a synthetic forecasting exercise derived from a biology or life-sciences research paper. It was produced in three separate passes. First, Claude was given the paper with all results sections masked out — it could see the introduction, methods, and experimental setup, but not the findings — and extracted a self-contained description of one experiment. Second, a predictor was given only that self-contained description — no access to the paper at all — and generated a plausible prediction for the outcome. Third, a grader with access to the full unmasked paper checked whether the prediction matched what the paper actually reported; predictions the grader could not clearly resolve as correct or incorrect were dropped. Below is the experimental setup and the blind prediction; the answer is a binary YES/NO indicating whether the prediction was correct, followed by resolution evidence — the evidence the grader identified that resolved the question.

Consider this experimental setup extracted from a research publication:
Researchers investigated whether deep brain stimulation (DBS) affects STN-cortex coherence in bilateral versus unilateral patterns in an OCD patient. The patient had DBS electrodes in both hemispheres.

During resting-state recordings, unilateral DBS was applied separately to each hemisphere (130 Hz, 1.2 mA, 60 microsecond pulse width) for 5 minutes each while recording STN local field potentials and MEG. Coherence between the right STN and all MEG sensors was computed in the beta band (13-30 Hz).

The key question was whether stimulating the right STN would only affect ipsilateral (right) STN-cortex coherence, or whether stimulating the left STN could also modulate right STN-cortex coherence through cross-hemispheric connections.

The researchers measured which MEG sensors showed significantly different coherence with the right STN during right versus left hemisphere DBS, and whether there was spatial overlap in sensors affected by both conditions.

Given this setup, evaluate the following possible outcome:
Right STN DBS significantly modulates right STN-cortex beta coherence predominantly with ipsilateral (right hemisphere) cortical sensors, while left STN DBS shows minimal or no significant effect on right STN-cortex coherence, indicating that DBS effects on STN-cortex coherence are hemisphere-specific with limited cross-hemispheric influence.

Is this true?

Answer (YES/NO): NO